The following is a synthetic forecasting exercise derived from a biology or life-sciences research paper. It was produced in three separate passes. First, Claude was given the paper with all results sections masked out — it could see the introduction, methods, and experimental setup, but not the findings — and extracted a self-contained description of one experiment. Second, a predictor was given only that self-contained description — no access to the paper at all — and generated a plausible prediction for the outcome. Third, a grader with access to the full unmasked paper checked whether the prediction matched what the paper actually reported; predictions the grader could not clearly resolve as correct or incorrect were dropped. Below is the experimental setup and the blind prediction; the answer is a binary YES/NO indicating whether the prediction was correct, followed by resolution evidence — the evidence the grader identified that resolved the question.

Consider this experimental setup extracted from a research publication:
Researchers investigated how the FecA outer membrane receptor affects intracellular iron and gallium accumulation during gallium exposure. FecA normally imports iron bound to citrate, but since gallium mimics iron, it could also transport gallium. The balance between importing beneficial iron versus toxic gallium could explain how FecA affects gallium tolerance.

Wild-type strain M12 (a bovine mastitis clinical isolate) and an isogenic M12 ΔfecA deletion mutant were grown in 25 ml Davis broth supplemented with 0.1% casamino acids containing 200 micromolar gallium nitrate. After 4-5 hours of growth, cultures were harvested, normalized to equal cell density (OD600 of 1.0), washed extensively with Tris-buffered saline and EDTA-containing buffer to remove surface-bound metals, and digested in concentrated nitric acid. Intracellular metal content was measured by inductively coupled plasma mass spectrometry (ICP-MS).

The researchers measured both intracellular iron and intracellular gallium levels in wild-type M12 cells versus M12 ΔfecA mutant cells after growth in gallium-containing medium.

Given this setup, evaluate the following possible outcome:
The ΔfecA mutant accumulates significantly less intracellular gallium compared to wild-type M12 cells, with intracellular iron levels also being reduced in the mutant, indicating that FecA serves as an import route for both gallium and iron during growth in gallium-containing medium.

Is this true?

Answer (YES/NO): NO